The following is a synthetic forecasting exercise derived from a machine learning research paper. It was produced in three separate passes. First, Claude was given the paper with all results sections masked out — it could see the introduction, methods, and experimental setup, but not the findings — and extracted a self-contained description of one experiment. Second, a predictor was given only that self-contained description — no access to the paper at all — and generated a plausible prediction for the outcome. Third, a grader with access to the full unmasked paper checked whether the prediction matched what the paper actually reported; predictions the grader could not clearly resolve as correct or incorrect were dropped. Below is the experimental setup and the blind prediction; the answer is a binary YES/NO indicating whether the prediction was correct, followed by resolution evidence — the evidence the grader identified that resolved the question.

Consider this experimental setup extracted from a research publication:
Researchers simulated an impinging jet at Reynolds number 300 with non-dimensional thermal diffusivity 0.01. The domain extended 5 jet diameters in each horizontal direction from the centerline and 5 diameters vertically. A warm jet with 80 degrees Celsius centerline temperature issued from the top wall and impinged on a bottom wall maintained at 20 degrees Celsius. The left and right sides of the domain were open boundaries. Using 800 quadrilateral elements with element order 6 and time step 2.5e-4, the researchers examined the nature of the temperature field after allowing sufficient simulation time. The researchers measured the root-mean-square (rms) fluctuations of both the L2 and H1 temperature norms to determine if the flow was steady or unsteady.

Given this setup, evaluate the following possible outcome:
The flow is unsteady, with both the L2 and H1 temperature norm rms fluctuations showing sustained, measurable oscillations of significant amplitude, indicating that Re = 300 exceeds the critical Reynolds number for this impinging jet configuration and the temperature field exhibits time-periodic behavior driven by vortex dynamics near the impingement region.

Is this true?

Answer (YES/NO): NO